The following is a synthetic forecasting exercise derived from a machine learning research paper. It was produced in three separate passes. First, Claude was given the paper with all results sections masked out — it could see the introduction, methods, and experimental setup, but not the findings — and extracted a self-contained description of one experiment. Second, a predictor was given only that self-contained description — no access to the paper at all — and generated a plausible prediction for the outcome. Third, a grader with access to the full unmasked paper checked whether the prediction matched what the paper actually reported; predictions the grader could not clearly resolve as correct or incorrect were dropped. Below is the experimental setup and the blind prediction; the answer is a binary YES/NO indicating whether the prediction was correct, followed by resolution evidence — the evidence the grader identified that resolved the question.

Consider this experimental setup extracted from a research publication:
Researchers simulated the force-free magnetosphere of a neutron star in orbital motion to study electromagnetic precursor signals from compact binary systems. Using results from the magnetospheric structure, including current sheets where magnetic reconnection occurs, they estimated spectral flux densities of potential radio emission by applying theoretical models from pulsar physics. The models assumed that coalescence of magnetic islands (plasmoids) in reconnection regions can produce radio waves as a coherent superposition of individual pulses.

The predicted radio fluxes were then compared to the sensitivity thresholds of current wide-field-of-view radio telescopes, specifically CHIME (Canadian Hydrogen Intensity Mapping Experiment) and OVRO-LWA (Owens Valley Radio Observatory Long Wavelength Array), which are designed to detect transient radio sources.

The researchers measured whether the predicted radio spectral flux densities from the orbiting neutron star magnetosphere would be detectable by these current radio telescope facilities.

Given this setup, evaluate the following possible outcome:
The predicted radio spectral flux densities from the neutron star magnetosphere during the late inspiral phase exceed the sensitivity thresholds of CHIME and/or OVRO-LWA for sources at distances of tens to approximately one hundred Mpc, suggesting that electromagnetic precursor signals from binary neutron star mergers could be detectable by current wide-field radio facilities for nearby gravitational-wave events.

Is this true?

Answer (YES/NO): NO